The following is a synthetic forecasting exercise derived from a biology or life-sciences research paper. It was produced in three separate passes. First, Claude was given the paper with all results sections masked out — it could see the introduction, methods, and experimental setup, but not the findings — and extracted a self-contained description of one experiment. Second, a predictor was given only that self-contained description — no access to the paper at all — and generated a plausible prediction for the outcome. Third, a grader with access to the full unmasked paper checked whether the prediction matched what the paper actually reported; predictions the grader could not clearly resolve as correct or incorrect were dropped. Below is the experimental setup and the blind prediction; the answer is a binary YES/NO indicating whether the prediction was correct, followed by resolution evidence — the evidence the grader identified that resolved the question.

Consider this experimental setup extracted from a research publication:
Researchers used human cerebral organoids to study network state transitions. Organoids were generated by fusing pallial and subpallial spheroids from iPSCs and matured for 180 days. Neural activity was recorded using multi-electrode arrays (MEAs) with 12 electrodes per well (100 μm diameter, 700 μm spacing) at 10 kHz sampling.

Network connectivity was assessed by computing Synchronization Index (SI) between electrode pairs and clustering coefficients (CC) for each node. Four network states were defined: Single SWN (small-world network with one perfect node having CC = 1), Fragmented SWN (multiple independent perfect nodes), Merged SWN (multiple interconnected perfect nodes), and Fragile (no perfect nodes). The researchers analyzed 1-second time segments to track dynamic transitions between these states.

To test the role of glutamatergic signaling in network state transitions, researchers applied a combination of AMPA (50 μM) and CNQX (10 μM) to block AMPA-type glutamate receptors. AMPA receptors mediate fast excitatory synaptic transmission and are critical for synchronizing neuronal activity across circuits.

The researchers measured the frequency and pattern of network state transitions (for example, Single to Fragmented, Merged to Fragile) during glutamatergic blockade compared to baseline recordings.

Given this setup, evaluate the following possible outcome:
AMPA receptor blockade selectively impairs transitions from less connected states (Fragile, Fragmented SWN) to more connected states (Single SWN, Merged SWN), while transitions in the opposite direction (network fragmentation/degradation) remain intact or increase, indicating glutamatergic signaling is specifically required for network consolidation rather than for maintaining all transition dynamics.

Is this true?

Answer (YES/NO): NO